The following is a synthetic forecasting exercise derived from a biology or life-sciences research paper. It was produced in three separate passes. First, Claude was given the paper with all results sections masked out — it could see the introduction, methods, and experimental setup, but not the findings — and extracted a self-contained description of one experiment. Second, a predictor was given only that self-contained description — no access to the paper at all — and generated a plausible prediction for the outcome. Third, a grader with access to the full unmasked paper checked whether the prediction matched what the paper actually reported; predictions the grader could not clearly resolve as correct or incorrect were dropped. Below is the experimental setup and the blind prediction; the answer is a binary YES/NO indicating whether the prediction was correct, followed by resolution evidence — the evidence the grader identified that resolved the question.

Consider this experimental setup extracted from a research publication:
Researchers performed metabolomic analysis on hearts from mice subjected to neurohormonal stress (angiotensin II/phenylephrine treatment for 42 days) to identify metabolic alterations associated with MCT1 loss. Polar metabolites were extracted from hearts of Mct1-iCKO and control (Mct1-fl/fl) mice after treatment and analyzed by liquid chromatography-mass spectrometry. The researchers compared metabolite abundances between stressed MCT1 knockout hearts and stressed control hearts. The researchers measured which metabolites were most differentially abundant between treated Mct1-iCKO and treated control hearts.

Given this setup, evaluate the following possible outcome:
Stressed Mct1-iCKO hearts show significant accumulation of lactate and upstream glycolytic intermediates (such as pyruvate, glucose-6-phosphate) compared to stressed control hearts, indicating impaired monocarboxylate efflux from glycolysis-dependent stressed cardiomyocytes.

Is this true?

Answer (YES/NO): NO